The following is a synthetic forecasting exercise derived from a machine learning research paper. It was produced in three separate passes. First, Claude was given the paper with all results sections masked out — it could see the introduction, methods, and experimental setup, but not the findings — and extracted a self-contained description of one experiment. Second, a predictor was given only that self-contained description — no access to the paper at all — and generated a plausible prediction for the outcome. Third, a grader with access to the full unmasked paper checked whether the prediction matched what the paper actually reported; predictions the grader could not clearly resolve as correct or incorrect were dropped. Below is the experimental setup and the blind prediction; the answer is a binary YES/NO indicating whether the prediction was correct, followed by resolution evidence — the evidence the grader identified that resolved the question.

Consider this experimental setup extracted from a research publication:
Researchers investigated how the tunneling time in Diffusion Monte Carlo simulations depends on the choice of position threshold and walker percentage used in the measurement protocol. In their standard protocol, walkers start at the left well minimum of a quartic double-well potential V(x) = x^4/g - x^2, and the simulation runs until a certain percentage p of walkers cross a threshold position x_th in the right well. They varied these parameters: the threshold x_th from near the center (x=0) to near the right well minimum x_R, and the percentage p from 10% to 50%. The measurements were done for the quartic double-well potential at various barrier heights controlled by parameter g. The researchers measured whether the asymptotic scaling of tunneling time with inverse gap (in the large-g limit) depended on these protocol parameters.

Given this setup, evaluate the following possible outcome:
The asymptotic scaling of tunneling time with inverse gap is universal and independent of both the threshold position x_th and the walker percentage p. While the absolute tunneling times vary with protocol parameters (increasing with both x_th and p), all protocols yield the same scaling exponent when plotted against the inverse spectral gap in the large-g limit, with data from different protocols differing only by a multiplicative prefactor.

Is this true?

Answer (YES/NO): YES